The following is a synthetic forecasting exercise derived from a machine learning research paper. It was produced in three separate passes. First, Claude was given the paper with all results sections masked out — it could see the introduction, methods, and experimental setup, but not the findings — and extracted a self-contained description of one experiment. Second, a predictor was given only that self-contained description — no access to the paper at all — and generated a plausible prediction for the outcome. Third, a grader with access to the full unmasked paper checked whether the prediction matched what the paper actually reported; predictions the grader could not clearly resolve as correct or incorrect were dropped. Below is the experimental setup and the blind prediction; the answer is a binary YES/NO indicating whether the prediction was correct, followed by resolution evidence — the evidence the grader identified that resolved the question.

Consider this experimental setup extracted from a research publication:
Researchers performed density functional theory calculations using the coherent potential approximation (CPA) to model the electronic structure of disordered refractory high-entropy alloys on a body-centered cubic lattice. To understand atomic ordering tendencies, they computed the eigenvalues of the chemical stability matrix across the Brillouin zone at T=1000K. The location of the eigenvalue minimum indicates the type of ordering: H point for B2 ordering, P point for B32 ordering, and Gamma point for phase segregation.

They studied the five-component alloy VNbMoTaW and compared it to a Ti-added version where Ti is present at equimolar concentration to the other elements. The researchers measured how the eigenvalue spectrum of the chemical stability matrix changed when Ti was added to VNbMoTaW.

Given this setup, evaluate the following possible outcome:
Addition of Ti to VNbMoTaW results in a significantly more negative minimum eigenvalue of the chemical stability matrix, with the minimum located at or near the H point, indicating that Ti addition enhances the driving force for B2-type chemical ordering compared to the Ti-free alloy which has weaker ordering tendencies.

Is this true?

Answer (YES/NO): NO